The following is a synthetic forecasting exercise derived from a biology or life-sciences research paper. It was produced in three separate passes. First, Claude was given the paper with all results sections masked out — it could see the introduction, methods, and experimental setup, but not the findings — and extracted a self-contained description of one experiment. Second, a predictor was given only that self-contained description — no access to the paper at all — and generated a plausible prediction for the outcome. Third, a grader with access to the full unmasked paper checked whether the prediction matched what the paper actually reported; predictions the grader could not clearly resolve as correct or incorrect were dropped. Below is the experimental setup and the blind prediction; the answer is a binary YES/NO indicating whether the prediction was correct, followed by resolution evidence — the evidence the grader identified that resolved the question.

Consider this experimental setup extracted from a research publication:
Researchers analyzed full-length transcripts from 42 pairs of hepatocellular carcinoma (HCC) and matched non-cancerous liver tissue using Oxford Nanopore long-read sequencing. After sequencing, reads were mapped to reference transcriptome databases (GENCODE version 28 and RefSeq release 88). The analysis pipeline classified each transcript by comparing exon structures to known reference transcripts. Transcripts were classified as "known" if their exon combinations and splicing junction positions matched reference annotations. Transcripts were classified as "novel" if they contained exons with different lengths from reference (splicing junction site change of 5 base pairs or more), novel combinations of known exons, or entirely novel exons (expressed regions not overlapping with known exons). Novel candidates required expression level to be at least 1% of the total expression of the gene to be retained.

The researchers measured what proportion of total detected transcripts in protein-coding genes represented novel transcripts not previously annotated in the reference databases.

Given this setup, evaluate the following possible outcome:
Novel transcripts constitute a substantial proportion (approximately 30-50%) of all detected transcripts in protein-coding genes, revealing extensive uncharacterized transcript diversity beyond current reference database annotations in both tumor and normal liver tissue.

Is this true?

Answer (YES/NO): NO